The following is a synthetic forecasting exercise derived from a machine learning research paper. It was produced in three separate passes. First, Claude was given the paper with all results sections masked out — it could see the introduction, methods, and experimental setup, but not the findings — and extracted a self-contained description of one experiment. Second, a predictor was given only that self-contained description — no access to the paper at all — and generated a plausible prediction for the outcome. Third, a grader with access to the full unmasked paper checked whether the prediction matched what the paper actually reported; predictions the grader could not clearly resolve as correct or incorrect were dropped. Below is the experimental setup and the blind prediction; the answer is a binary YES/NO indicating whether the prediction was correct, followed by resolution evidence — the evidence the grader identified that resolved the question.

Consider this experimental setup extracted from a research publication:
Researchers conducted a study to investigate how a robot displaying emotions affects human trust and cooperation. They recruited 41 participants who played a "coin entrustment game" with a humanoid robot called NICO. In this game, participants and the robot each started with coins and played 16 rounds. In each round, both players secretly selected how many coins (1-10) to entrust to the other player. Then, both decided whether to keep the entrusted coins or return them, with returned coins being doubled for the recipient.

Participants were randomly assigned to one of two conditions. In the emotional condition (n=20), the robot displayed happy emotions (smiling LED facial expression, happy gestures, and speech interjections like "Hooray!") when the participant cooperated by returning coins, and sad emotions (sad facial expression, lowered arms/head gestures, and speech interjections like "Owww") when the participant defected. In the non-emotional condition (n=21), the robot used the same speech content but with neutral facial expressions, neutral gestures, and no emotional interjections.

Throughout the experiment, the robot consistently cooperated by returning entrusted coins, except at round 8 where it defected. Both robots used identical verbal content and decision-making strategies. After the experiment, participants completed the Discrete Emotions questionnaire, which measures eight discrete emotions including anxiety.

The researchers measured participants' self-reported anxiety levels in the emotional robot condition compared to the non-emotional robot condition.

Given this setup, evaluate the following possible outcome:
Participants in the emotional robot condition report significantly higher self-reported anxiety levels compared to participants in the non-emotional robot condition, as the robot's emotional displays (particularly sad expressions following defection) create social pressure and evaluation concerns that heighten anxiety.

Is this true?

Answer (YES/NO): YES